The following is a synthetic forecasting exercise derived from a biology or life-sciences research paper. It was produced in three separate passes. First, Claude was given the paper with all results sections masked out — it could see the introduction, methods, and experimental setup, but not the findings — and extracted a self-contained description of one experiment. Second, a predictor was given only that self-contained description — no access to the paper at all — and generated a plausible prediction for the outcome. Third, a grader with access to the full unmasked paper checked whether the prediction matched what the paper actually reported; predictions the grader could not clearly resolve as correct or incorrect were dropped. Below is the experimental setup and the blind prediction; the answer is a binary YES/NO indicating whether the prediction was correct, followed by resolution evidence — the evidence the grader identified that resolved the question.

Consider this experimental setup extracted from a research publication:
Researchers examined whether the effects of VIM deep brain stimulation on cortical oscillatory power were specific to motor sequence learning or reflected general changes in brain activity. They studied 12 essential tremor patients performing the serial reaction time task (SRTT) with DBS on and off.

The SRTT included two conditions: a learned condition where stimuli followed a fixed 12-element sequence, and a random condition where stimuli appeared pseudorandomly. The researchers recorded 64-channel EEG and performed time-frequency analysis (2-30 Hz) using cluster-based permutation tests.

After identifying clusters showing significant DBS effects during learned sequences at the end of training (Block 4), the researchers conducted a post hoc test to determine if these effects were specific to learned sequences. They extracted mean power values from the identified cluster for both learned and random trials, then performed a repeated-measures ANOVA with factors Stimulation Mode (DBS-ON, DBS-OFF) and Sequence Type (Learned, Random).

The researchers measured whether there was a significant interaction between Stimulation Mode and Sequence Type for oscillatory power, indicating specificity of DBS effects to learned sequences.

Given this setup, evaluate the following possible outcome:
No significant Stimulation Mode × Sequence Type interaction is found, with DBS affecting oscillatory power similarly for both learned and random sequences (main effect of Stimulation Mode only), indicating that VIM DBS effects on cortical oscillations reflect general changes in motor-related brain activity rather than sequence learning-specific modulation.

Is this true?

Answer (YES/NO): NO